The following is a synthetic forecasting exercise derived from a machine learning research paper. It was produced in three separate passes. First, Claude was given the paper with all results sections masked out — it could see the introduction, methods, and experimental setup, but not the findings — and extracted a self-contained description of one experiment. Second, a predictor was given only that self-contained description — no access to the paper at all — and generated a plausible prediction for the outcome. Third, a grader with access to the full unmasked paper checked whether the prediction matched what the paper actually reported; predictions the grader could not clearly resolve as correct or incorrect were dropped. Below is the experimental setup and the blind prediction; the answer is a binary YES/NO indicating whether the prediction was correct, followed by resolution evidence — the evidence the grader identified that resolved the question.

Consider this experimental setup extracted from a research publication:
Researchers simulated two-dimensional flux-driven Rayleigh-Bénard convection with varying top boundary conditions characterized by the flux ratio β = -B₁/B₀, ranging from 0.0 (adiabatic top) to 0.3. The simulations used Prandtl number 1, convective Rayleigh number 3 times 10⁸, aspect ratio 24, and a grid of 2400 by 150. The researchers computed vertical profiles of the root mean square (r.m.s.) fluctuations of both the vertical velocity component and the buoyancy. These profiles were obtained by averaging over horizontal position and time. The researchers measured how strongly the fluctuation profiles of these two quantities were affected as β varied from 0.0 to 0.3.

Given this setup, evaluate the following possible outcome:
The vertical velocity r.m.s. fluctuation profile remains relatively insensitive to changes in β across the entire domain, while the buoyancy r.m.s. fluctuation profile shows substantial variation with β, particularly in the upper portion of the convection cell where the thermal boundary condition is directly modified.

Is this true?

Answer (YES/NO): YES